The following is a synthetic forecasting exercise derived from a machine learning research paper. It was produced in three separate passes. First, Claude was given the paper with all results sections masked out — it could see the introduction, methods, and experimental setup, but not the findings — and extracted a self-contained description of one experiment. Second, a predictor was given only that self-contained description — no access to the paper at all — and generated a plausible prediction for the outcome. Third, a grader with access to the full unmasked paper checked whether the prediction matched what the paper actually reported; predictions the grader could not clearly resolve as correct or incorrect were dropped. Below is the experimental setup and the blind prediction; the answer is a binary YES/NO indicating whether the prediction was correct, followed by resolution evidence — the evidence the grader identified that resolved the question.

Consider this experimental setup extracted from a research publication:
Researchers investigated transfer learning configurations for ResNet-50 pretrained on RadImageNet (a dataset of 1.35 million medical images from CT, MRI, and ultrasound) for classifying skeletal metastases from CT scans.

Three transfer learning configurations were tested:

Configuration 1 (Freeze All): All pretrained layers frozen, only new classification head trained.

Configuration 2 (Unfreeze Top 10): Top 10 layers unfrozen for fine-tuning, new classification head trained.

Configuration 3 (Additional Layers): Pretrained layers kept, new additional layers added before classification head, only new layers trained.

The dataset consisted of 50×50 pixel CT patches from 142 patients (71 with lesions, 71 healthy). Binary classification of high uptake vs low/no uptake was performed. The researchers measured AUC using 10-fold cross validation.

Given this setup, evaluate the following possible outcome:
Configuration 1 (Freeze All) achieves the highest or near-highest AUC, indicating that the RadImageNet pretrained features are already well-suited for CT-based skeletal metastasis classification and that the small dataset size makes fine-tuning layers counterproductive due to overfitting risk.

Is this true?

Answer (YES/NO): YES